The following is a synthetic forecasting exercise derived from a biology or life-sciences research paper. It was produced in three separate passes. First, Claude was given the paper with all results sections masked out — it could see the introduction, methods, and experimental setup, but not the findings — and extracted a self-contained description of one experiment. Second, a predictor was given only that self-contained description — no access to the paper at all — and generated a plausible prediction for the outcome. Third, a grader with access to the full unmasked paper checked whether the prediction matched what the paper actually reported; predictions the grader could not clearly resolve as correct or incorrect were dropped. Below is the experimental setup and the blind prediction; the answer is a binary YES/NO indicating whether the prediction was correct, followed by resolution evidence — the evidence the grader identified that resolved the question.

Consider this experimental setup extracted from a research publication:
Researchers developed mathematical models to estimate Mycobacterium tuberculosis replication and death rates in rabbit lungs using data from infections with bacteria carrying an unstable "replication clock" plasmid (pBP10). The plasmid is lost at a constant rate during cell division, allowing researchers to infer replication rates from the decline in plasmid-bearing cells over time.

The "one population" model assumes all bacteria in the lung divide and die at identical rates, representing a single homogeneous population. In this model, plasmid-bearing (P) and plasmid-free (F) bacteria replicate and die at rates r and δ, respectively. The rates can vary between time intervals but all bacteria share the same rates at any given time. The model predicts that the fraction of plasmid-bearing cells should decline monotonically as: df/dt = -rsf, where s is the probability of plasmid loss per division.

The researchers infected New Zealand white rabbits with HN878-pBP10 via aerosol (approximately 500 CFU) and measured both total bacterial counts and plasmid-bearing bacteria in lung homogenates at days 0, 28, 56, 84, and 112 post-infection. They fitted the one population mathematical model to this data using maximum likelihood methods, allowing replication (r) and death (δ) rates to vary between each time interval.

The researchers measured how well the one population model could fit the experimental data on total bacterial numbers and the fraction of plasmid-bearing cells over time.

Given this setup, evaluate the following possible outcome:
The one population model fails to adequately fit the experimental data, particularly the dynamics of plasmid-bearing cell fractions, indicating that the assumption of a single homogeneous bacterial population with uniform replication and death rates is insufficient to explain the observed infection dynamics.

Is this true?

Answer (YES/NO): YES